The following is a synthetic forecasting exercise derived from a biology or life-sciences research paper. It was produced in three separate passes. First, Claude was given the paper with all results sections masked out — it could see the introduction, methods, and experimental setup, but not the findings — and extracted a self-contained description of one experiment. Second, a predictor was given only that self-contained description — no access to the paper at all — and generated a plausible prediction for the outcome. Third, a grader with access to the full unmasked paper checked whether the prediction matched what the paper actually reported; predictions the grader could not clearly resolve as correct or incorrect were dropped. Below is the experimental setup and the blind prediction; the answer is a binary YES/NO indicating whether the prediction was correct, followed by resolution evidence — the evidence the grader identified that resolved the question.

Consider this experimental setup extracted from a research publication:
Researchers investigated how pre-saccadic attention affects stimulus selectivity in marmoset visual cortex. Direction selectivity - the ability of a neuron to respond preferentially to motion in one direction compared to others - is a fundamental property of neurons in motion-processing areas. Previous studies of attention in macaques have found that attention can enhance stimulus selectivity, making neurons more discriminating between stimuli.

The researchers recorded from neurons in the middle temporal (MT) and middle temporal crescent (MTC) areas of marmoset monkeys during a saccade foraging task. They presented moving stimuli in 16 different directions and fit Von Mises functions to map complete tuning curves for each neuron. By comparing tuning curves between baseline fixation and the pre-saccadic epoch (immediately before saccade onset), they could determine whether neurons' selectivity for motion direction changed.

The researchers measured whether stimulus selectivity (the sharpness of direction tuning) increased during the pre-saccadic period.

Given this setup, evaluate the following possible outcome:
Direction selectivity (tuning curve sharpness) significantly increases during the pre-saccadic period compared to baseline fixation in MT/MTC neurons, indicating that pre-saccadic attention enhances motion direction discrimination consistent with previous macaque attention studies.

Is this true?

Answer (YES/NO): NO